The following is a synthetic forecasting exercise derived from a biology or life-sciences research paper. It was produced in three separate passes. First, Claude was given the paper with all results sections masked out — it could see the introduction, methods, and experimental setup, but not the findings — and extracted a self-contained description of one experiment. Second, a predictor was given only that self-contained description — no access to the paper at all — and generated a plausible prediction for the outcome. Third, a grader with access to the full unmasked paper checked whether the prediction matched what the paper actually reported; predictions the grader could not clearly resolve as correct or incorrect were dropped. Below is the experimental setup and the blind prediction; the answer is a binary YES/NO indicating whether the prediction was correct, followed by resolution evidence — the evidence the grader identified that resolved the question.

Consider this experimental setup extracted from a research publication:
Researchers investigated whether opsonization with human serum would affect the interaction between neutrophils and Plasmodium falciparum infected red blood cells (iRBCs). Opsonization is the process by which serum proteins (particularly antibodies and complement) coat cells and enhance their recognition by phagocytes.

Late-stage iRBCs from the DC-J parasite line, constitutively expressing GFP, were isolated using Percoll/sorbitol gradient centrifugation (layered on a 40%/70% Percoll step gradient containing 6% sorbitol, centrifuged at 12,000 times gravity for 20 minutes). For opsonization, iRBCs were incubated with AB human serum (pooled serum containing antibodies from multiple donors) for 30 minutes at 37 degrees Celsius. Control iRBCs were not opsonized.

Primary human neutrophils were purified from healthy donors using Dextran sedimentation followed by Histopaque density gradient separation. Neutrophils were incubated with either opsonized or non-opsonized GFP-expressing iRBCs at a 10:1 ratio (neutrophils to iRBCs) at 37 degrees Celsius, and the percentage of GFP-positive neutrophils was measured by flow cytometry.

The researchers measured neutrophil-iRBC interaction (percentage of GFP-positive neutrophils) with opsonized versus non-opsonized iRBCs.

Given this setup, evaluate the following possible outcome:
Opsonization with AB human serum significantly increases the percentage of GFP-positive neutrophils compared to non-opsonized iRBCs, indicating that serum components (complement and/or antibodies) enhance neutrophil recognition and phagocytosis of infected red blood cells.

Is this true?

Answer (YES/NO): YES